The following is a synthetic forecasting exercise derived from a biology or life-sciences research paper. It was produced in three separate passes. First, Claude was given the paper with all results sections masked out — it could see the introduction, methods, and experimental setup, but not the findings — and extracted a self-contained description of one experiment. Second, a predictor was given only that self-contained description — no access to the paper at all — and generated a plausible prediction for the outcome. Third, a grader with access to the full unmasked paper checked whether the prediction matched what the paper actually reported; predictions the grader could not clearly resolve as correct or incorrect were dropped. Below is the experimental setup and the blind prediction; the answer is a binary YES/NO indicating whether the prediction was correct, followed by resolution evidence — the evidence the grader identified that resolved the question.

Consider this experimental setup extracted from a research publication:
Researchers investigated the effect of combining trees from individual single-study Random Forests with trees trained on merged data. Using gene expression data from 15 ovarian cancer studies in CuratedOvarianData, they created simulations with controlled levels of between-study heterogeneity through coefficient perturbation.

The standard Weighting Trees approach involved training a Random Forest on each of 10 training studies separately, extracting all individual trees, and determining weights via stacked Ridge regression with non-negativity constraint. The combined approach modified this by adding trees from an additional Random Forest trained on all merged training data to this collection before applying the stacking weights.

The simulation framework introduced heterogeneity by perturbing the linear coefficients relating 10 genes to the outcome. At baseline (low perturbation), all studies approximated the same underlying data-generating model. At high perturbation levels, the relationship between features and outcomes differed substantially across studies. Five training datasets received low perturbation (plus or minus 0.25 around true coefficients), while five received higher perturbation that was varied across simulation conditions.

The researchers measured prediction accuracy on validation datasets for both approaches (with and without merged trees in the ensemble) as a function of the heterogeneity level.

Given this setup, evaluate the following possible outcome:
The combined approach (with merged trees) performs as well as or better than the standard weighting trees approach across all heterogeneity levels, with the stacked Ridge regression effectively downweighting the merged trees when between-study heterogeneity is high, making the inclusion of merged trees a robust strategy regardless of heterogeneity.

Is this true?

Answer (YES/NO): NO